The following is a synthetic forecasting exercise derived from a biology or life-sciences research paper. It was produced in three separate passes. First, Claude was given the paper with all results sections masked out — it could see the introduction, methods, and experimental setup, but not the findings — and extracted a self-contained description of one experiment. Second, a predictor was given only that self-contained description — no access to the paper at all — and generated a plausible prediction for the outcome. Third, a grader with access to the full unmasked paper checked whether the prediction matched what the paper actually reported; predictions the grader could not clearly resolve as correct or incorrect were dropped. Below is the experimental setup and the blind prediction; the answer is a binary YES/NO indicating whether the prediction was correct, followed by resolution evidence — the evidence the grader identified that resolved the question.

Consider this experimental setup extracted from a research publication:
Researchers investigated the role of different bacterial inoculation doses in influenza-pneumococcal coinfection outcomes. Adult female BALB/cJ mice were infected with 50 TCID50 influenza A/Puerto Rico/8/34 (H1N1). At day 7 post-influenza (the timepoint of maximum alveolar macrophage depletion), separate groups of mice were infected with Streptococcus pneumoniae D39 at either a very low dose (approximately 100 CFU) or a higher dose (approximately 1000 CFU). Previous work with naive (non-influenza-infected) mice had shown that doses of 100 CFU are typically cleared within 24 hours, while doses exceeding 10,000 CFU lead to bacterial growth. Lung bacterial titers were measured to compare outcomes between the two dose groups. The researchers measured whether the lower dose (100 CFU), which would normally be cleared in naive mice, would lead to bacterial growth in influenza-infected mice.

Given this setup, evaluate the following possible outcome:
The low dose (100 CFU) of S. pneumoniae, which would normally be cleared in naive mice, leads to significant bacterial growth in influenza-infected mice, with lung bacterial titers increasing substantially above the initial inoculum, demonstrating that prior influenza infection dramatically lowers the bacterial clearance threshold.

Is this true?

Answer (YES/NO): NO